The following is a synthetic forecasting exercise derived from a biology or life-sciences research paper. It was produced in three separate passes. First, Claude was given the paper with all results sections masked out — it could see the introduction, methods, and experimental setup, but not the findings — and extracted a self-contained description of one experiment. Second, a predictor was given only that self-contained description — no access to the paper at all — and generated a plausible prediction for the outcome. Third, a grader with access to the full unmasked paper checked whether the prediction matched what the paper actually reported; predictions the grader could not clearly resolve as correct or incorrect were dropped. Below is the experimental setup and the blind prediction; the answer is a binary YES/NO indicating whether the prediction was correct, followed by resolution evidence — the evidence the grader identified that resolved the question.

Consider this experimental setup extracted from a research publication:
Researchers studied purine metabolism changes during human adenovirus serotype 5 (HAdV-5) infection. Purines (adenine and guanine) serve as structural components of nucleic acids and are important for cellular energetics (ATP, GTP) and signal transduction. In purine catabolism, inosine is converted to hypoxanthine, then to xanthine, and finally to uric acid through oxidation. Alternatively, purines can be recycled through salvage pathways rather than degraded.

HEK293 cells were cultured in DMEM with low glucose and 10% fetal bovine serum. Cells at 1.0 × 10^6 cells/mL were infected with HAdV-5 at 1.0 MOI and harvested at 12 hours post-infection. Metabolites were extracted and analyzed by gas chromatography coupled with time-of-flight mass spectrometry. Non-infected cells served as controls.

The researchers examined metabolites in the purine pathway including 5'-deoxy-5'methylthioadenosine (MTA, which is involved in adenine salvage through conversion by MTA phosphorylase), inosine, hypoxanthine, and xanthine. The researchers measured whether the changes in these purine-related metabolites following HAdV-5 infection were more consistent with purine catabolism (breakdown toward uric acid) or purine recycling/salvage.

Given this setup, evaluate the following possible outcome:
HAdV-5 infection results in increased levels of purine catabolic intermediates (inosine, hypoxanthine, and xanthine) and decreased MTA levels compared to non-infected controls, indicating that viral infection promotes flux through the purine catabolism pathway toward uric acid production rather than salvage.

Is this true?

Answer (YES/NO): NO